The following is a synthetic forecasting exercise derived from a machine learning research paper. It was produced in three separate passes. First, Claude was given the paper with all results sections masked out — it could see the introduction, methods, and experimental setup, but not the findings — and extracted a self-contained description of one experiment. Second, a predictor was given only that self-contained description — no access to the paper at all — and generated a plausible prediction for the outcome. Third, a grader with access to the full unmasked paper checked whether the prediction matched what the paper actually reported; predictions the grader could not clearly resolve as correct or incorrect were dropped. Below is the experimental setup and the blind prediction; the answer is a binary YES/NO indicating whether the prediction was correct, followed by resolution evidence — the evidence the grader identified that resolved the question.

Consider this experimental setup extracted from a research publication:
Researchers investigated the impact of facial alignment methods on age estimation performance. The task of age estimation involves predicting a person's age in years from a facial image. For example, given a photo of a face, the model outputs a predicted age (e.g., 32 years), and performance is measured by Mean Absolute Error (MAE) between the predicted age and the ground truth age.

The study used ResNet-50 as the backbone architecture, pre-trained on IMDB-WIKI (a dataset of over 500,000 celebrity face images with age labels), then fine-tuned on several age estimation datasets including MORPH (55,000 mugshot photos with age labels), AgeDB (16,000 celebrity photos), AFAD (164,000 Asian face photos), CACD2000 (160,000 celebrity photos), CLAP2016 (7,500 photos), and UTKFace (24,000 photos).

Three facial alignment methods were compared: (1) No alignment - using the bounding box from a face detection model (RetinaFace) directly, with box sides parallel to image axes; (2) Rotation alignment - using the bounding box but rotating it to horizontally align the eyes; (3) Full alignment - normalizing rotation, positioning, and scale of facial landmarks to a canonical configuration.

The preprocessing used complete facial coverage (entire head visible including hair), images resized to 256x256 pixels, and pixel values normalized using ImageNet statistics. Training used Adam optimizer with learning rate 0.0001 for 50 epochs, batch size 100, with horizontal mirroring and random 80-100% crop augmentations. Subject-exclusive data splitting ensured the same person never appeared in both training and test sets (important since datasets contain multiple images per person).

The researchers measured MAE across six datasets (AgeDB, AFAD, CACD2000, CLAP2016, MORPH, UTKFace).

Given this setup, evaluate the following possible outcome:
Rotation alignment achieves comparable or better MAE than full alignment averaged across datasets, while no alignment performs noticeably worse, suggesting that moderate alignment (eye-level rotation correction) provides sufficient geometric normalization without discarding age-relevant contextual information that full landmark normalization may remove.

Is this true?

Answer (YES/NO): NO